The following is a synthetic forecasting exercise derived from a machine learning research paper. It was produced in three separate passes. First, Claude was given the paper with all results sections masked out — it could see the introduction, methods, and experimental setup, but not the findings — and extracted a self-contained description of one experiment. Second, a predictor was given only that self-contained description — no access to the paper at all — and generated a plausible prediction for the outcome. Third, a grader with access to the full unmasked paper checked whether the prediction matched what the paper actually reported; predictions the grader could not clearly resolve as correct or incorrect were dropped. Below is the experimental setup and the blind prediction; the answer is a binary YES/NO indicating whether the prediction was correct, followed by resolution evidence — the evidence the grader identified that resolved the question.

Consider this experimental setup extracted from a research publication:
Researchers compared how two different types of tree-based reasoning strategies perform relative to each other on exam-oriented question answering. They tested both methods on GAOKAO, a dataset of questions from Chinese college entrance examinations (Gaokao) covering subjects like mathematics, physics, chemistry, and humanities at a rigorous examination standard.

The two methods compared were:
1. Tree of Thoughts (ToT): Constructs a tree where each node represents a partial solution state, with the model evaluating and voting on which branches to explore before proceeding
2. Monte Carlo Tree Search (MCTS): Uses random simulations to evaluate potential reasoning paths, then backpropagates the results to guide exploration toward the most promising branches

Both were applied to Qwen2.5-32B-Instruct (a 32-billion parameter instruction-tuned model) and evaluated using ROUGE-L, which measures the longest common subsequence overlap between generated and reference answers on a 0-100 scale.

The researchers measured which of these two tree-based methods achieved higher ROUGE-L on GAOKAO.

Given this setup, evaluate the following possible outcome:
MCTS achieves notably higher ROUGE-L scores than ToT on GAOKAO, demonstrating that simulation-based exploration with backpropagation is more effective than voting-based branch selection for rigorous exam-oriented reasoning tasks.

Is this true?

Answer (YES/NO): NO